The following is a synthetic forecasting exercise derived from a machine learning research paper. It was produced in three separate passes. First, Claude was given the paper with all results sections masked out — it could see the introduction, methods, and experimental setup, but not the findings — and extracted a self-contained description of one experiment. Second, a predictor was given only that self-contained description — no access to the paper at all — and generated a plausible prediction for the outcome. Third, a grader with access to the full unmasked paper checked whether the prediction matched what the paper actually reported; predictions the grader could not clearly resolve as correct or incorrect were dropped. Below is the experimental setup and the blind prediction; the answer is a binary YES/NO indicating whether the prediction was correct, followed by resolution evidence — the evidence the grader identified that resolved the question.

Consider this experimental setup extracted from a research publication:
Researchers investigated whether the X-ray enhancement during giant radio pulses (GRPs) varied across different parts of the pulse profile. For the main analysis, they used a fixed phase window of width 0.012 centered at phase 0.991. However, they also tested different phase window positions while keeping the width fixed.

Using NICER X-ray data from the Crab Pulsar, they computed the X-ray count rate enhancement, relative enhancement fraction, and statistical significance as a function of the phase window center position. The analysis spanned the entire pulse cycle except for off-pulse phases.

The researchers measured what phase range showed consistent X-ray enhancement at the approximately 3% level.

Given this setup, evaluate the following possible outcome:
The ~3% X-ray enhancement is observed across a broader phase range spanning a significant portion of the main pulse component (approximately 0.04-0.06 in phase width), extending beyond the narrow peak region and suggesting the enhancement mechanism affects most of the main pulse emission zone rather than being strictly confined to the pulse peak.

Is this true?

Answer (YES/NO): NO